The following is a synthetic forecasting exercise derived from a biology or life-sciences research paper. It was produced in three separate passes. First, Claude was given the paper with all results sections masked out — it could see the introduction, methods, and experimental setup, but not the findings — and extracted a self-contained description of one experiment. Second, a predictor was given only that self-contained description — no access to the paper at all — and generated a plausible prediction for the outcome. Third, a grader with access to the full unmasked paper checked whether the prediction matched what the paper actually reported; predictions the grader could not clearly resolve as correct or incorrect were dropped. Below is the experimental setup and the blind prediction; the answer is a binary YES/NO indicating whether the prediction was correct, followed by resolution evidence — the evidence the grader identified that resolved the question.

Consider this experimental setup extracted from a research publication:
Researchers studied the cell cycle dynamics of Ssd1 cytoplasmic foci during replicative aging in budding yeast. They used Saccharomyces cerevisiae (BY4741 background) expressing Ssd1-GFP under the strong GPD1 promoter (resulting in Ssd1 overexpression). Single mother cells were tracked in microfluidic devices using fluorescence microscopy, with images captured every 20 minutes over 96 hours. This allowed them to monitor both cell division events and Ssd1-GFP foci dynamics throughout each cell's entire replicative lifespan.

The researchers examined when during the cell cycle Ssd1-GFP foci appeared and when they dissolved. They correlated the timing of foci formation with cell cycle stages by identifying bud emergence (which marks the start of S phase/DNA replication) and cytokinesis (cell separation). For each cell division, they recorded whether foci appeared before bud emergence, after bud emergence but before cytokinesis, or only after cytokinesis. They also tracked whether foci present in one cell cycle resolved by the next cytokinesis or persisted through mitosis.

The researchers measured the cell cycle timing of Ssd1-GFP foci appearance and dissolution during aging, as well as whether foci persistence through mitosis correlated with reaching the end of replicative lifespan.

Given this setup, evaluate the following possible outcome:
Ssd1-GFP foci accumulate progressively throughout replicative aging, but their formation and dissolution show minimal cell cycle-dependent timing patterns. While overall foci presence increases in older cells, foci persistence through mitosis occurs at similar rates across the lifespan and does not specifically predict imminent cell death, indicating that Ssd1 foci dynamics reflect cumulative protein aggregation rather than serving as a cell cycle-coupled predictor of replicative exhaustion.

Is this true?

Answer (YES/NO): NO